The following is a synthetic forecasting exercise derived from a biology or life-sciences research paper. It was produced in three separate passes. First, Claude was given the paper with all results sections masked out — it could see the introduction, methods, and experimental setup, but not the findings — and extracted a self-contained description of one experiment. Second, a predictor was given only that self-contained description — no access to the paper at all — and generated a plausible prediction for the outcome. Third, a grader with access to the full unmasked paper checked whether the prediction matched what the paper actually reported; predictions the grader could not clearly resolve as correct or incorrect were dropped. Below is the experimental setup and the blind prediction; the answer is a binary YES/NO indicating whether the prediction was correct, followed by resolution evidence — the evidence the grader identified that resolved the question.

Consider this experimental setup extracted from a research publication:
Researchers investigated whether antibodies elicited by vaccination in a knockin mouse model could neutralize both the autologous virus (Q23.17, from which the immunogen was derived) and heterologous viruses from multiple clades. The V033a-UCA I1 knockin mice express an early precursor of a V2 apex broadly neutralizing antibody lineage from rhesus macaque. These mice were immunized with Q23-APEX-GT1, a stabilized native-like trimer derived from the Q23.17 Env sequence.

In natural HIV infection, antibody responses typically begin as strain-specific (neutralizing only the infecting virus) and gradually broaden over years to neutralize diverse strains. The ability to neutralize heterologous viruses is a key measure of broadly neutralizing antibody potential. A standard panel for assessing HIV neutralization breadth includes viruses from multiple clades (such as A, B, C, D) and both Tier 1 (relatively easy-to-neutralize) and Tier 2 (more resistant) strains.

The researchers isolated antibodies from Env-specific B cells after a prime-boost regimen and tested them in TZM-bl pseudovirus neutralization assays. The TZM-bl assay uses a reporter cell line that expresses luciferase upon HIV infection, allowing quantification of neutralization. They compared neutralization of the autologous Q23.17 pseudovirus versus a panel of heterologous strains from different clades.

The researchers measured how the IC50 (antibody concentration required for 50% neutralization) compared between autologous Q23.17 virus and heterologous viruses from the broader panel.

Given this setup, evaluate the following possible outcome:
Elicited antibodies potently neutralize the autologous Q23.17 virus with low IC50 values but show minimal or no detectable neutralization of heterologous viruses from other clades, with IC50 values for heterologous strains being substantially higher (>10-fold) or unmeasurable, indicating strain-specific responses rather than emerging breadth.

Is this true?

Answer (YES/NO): NO